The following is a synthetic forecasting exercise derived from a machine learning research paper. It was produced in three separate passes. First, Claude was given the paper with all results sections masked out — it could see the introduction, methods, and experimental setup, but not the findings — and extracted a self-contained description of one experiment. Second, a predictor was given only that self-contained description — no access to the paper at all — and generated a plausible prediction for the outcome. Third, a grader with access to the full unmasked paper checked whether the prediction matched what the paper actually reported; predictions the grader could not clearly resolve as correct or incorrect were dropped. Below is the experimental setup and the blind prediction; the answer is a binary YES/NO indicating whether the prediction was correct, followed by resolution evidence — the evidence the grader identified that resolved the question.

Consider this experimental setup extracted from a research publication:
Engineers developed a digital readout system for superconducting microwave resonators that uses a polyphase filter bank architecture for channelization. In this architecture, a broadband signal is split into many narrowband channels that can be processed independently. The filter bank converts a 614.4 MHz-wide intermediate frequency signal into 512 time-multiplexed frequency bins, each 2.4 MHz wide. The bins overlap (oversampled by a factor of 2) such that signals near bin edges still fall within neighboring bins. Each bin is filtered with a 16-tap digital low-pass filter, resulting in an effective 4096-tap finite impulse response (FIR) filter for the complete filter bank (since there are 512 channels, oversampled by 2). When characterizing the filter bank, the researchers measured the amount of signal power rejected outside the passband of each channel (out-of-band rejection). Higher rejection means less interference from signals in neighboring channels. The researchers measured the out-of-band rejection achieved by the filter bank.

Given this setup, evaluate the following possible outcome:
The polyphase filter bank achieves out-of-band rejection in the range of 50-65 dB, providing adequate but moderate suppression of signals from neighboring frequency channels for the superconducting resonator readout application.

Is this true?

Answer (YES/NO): NO